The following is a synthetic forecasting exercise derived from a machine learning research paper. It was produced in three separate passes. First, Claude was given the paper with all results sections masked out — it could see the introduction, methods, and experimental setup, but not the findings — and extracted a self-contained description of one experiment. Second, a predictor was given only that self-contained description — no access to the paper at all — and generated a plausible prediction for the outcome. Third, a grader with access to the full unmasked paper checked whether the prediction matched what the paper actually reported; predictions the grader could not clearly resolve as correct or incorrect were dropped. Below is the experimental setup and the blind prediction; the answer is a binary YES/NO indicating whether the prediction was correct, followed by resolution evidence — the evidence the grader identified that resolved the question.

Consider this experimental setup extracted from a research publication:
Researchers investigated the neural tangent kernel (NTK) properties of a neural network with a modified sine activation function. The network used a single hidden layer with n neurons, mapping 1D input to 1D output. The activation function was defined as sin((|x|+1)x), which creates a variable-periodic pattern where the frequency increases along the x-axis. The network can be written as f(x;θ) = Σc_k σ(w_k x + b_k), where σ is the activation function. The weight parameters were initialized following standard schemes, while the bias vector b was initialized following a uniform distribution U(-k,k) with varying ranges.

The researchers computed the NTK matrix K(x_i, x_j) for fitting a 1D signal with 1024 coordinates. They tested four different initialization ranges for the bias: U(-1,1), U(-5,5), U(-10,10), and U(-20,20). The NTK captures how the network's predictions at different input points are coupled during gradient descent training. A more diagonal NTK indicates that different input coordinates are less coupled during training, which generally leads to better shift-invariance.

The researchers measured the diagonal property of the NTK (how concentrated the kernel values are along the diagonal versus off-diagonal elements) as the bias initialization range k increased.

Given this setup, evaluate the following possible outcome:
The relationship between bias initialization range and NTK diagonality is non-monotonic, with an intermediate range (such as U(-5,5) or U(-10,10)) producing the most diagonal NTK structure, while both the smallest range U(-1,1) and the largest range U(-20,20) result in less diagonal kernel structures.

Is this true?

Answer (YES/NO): NO